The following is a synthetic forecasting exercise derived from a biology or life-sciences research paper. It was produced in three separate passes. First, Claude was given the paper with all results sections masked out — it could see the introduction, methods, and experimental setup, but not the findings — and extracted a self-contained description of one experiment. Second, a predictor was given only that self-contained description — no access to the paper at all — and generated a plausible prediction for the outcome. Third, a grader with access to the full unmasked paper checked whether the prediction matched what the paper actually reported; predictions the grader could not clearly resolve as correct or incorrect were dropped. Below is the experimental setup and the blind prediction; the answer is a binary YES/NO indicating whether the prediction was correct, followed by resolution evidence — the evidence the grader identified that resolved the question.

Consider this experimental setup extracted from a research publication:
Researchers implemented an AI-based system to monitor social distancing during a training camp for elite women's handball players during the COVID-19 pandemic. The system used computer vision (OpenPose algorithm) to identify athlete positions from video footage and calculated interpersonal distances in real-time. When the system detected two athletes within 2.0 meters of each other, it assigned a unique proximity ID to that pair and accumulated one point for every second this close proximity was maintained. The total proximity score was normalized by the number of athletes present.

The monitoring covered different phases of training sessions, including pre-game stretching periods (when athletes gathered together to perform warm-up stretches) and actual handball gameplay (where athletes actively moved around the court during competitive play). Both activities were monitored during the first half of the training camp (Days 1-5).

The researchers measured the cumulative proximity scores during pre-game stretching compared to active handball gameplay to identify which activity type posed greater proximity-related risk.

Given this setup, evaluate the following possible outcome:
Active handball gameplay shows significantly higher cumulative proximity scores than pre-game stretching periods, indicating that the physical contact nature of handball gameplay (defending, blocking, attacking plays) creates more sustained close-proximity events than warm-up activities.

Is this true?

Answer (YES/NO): NO